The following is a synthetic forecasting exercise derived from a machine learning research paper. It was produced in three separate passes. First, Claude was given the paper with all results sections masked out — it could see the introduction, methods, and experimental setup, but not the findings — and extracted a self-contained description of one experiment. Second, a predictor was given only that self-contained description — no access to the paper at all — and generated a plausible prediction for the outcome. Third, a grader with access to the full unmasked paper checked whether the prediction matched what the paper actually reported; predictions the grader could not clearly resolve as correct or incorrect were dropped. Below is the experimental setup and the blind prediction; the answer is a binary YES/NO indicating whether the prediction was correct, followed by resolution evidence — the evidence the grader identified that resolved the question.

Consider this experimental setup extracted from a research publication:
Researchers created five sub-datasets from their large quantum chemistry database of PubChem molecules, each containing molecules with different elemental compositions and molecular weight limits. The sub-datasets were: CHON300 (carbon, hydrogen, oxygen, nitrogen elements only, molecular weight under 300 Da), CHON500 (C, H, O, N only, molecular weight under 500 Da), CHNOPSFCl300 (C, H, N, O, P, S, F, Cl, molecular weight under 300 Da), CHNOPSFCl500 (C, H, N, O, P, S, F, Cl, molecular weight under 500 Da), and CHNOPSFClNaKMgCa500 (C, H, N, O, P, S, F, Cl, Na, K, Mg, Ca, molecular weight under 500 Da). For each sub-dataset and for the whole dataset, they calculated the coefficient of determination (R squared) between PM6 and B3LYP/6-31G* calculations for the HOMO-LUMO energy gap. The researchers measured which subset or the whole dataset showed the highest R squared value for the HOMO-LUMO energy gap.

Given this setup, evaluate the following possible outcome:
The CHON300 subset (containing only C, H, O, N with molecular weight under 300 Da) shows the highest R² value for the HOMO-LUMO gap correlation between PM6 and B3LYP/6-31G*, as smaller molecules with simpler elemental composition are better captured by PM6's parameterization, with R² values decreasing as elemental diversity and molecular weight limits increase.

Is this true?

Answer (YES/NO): NO